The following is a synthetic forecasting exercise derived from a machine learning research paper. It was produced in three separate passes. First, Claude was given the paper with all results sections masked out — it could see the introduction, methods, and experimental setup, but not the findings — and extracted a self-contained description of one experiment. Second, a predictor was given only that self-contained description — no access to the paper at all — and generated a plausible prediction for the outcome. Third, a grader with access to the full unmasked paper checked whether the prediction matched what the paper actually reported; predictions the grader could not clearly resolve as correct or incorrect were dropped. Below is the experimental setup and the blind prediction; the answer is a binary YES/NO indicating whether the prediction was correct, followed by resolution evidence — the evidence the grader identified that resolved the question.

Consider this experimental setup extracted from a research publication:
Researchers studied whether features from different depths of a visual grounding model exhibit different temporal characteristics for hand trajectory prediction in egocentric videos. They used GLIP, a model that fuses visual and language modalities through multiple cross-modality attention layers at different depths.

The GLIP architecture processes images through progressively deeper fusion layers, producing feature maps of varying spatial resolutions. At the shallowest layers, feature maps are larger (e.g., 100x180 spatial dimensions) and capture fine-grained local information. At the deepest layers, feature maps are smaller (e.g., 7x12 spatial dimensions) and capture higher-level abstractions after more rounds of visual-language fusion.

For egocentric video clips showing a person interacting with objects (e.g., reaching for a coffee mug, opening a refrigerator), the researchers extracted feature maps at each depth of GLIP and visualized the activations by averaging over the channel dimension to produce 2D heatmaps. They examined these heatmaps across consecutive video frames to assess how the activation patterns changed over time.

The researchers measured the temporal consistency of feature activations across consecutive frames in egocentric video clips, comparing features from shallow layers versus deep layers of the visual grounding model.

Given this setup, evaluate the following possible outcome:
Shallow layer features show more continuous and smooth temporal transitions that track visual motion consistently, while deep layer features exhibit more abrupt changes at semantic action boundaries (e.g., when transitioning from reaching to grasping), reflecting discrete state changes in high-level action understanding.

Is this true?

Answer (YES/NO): NO